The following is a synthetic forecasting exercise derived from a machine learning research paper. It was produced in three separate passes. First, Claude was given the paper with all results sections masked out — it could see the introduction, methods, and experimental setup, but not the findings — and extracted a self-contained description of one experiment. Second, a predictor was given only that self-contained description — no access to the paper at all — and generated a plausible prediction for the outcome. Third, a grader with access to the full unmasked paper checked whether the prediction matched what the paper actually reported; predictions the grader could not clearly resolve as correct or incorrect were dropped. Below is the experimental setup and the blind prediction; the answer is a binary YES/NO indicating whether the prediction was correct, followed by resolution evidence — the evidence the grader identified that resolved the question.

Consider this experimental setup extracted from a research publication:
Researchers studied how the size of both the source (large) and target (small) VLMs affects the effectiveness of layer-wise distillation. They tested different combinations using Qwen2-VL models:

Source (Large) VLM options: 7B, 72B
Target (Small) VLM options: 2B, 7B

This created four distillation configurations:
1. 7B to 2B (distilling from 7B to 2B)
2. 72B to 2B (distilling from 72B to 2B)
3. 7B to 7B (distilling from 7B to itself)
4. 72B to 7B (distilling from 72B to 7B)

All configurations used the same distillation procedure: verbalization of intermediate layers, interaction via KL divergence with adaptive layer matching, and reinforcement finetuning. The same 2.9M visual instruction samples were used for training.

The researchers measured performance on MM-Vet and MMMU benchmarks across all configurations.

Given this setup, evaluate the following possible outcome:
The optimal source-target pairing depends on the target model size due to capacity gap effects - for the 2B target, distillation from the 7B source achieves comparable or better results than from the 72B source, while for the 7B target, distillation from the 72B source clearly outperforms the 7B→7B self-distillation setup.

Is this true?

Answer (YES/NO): NO